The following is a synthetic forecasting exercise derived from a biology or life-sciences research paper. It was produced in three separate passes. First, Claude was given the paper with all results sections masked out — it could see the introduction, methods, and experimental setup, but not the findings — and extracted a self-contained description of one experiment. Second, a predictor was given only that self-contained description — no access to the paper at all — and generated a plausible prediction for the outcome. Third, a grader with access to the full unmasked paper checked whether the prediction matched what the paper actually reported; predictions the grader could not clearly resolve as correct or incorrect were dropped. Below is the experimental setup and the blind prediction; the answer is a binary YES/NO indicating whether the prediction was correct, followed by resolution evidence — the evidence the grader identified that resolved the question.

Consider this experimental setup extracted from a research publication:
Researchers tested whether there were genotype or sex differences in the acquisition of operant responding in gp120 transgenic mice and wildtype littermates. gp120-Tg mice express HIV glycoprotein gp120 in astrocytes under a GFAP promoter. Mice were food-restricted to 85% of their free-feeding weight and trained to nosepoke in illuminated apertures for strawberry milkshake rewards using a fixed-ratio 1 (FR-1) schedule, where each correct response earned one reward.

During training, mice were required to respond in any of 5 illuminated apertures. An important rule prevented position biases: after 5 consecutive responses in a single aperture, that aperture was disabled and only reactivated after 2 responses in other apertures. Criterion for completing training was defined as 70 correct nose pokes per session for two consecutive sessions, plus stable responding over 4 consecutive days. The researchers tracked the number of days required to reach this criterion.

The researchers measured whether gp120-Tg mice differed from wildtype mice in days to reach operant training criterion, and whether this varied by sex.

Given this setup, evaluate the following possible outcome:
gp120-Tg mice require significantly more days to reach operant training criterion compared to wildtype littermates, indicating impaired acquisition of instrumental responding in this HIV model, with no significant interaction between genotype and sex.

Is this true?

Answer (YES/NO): NO